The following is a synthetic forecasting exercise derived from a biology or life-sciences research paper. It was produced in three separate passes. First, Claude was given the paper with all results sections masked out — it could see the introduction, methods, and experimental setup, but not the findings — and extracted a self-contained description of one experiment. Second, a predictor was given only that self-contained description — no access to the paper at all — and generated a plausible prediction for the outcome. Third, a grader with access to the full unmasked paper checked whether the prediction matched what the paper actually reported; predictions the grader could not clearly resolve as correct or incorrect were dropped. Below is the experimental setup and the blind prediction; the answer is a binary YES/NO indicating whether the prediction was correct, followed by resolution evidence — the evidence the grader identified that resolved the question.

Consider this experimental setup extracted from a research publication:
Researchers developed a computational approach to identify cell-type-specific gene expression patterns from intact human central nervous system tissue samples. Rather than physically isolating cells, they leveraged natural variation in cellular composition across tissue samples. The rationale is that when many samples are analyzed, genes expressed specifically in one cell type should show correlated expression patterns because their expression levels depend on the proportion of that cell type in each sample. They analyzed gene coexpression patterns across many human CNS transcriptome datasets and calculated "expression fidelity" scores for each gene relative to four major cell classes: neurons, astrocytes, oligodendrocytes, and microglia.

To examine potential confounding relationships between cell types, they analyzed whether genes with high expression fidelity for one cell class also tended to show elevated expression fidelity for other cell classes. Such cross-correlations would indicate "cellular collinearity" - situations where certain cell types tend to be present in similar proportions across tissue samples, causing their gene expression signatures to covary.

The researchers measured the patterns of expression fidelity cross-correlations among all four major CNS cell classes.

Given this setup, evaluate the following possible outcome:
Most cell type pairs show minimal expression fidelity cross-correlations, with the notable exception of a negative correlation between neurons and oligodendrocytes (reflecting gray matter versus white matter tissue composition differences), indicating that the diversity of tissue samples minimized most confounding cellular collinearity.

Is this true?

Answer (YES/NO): NO